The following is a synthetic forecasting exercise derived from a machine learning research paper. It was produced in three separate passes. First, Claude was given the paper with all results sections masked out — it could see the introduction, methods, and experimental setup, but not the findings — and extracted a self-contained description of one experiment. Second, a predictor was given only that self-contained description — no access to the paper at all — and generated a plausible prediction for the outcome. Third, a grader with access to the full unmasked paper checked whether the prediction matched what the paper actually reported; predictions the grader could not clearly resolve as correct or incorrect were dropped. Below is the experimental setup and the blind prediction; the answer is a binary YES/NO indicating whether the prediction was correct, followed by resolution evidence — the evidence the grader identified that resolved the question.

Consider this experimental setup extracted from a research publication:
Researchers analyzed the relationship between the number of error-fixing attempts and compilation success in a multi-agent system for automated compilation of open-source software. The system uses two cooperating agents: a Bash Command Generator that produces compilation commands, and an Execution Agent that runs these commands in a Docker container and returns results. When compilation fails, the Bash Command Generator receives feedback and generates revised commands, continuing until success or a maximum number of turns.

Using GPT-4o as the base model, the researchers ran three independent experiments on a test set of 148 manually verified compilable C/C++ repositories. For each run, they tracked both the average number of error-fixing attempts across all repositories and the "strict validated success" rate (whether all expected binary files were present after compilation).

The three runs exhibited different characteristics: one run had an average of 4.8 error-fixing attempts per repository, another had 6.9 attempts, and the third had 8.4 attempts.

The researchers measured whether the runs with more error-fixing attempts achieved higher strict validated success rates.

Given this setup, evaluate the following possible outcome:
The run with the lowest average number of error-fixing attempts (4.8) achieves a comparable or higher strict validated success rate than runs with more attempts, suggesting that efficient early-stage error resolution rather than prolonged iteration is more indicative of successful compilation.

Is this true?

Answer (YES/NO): NO